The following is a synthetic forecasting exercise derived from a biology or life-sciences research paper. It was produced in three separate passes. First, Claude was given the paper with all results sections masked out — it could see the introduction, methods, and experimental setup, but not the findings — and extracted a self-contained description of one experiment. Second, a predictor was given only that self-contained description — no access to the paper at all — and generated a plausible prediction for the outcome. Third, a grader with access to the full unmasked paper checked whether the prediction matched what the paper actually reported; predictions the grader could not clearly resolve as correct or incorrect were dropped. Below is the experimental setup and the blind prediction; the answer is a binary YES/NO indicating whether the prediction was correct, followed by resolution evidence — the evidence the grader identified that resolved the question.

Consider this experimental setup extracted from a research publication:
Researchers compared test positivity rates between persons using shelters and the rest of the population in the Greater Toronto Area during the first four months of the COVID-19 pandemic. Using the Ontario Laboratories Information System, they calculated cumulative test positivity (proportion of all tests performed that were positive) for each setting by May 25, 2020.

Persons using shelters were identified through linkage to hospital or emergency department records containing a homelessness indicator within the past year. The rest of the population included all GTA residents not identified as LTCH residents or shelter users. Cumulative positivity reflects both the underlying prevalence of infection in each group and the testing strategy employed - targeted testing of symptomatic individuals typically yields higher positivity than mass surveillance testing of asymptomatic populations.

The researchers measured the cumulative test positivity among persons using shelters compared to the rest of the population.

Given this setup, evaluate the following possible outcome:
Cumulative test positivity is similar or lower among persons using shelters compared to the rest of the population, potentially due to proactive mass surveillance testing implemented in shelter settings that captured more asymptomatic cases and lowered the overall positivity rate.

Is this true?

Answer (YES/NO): YES